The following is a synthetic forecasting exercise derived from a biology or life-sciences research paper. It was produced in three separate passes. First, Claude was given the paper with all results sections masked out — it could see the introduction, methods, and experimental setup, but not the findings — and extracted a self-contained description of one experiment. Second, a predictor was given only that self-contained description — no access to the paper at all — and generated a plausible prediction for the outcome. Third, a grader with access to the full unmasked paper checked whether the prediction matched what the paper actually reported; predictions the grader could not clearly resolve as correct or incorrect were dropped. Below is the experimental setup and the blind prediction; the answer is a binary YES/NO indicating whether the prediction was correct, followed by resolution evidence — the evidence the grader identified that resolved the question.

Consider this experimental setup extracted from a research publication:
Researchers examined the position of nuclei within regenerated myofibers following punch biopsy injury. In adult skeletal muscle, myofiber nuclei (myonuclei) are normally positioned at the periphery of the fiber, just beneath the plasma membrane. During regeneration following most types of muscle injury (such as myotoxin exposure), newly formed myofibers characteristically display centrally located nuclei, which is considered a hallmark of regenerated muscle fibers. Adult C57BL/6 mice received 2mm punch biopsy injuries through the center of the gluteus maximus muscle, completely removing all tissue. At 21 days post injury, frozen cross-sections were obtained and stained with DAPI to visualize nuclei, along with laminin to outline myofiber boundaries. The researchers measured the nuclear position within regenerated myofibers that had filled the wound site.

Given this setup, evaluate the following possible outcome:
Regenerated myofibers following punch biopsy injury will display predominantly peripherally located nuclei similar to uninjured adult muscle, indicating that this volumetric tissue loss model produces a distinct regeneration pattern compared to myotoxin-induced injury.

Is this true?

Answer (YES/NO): NO